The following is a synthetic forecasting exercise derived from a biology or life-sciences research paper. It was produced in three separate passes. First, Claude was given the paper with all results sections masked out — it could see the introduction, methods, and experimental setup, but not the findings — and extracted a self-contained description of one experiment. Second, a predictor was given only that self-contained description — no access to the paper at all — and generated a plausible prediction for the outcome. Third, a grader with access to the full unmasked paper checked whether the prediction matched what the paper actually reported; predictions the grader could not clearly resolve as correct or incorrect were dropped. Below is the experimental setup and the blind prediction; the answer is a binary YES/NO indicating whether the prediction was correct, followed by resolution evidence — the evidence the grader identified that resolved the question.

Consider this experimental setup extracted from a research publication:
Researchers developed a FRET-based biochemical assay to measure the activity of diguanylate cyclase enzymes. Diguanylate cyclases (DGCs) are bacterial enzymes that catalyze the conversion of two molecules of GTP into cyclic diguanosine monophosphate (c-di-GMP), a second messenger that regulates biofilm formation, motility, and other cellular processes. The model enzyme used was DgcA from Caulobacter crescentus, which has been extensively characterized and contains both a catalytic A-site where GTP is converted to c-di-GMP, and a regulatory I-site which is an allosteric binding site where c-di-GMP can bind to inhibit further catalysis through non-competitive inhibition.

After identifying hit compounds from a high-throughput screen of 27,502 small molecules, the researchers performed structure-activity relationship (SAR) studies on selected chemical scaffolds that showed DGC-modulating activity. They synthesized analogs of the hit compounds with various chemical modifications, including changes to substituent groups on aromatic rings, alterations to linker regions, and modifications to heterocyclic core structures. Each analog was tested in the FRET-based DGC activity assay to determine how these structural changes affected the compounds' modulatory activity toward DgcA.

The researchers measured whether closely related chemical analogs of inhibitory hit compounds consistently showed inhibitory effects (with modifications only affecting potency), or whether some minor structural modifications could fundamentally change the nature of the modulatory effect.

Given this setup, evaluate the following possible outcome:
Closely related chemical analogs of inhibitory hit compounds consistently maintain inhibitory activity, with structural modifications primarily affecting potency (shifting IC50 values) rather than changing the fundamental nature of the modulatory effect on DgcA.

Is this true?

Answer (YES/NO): NO